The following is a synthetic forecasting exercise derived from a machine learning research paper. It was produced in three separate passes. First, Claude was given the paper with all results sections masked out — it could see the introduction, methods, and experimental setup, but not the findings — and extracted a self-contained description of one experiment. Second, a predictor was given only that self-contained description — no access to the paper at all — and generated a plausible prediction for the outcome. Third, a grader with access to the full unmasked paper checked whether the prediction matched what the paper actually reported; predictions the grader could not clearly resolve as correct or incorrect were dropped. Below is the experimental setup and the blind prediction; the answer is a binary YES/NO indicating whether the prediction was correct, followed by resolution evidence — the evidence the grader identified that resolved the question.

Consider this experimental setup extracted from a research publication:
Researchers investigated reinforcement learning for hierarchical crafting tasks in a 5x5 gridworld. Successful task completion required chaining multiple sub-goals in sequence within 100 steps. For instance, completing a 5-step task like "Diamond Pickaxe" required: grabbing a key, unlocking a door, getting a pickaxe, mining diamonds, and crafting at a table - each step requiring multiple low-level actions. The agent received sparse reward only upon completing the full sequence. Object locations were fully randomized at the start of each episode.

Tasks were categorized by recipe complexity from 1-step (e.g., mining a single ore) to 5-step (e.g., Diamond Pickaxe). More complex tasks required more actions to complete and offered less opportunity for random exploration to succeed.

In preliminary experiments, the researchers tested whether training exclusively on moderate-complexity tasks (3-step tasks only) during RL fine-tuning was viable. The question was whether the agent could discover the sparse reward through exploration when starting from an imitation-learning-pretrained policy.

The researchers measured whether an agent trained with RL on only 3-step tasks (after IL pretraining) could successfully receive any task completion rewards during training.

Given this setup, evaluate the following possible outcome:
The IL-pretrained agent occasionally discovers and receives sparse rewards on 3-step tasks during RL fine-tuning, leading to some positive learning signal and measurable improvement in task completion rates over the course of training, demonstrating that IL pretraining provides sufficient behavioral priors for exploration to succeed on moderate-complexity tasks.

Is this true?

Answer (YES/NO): NO